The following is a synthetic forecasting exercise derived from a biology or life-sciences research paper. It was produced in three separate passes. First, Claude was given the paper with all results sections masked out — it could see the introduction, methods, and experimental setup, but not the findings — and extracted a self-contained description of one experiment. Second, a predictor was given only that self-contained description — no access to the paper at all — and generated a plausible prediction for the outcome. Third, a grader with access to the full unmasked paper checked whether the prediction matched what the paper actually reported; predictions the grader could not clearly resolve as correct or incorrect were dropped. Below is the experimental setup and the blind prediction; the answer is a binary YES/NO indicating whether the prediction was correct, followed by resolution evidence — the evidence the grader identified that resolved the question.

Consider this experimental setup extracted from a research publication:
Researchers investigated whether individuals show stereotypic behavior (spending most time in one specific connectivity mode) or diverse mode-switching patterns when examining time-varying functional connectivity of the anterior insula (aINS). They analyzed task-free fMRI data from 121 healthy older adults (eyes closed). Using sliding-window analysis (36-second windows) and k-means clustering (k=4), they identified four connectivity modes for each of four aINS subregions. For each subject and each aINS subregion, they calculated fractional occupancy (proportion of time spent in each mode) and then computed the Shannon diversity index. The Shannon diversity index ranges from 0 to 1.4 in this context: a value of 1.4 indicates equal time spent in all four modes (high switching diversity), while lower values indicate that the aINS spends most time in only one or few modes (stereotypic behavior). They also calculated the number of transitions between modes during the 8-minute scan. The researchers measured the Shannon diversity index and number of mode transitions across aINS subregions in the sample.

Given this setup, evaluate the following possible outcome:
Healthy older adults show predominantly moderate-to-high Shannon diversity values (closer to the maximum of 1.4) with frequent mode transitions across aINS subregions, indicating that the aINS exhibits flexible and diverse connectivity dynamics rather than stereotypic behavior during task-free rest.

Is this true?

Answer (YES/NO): YES